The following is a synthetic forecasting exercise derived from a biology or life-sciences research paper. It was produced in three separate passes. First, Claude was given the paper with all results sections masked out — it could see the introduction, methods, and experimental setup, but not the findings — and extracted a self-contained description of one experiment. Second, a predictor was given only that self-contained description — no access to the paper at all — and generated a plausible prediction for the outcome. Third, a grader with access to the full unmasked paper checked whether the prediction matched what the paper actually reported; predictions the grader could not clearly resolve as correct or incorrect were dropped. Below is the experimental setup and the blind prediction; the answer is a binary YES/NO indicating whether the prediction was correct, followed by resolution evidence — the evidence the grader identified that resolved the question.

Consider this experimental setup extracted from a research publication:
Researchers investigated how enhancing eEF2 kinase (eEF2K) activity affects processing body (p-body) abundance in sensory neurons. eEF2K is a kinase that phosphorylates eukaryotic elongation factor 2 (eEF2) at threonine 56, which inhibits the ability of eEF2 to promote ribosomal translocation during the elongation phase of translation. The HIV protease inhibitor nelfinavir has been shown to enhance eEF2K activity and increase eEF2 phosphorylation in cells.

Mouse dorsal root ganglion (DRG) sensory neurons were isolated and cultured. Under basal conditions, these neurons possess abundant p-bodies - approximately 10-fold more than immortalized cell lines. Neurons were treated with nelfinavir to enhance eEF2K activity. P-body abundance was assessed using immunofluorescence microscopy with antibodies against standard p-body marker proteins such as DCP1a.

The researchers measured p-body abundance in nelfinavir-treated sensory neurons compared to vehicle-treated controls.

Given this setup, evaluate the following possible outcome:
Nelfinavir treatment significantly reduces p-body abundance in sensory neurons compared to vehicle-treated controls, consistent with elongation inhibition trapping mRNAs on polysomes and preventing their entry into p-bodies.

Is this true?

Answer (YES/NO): YES